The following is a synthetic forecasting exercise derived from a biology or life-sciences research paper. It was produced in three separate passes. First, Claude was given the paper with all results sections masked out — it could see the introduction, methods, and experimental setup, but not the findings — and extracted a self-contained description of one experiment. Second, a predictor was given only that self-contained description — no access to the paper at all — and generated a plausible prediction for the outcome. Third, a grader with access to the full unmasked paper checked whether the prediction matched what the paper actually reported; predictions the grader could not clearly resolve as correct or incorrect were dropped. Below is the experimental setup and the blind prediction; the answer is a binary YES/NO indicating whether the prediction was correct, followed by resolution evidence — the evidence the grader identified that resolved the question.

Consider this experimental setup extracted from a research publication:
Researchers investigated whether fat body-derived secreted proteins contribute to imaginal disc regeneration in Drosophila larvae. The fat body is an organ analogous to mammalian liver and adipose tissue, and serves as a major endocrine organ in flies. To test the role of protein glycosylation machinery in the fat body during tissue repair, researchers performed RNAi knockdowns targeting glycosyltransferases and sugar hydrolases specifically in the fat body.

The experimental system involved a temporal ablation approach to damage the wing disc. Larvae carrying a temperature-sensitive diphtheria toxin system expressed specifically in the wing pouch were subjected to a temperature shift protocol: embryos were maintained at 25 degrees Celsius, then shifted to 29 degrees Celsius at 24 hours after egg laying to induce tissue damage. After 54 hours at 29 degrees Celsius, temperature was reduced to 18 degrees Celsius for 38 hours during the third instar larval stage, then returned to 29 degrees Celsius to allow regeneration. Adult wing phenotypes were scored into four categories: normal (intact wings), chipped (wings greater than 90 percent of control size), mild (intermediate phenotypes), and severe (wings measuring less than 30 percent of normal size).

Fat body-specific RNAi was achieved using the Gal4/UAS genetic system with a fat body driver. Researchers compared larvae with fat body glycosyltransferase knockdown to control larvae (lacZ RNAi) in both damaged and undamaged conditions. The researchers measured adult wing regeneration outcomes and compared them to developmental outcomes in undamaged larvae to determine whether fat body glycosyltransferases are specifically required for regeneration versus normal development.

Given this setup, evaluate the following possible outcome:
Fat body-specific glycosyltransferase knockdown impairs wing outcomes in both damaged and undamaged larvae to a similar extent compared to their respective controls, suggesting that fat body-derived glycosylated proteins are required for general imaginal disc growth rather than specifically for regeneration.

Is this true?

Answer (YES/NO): NO